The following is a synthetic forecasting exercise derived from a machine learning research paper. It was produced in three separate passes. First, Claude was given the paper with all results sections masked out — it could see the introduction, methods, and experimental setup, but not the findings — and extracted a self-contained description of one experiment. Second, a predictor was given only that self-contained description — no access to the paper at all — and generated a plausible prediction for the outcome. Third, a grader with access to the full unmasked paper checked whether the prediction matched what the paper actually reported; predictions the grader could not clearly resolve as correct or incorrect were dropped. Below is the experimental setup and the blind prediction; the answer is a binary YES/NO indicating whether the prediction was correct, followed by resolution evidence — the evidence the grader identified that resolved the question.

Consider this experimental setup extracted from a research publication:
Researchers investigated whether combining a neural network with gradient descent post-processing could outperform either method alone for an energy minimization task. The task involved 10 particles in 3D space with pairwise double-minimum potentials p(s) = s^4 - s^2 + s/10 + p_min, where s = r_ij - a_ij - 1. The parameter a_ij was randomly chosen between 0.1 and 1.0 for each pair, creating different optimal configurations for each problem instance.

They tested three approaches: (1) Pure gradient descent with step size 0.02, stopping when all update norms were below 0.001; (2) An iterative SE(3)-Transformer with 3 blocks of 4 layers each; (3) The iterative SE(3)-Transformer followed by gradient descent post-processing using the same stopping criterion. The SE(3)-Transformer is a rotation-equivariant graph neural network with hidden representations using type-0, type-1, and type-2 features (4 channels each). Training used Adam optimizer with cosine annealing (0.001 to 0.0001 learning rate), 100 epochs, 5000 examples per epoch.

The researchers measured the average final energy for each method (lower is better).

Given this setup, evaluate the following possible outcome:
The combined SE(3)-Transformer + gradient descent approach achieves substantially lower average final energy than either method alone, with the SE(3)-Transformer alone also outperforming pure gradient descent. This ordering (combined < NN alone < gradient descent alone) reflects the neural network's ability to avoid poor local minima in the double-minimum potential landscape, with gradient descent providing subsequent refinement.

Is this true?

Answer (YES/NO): YES